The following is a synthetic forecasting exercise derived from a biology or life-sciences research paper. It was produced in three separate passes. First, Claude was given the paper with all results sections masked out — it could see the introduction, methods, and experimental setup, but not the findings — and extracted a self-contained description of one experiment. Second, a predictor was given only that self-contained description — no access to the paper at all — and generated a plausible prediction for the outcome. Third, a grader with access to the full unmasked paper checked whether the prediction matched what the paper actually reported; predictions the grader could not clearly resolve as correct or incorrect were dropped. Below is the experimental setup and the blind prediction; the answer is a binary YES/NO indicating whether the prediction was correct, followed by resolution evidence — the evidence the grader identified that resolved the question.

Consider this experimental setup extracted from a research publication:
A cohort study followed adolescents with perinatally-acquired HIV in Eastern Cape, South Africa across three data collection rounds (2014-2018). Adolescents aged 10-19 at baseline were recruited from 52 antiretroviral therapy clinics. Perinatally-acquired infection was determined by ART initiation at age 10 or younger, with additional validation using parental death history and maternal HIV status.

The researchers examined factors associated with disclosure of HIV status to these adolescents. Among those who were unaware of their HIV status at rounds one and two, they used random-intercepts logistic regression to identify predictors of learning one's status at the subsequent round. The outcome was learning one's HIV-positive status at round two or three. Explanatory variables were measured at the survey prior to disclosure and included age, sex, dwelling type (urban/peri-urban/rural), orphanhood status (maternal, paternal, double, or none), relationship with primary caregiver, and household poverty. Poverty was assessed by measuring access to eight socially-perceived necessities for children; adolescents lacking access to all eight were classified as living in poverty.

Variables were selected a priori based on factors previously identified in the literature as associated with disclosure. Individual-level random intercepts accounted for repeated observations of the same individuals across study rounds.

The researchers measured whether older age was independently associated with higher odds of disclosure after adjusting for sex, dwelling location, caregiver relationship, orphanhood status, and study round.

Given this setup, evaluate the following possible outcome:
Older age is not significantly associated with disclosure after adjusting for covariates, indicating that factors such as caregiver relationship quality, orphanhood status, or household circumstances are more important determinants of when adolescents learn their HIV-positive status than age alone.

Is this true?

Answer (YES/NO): NO